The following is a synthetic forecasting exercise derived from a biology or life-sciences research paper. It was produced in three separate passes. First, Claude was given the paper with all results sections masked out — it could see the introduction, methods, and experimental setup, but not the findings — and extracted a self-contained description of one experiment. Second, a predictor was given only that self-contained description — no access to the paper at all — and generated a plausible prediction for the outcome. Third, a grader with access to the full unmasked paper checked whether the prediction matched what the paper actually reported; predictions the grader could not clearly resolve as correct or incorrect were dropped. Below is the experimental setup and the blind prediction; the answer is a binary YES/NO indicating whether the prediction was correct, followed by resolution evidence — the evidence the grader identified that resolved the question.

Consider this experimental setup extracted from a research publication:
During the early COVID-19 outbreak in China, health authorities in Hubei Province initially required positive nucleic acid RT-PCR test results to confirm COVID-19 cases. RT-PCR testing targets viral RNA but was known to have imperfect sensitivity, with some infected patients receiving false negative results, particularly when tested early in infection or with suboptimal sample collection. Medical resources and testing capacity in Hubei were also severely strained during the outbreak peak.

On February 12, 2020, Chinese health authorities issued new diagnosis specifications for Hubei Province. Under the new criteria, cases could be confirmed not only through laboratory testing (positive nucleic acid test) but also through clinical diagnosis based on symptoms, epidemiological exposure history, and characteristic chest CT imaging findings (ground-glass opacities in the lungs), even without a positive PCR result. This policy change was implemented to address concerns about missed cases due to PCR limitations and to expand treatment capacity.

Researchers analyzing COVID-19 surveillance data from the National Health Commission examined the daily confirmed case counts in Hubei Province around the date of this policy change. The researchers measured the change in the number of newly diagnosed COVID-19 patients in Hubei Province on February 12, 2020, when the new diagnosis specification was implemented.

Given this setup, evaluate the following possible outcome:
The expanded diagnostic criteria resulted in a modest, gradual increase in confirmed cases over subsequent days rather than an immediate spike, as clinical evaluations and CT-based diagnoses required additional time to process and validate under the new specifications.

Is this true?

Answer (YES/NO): NO